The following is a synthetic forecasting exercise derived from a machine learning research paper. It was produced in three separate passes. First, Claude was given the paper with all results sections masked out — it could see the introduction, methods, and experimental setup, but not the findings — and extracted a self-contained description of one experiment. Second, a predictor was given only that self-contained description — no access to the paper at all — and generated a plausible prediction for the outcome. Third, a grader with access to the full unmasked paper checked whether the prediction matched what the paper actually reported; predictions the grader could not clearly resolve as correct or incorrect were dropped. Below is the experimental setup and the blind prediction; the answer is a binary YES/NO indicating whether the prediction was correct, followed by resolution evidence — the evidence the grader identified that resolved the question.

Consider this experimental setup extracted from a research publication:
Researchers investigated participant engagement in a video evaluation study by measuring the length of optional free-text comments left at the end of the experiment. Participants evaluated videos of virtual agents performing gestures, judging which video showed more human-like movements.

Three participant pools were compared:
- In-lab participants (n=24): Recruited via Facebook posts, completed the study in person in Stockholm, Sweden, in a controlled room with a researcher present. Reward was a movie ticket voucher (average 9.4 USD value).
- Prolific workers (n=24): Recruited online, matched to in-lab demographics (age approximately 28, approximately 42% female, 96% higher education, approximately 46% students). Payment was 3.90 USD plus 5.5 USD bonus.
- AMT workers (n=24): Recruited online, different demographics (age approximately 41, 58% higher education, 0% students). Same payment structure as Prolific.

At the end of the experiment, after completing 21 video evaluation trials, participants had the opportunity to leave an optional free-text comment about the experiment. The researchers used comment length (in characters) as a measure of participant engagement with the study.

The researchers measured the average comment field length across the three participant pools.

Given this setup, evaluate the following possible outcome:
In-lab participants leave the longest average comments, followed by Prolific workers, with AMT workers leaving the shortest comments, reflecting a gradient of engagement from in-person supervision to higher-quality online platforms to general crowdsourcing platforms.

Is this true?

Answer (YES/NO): NO